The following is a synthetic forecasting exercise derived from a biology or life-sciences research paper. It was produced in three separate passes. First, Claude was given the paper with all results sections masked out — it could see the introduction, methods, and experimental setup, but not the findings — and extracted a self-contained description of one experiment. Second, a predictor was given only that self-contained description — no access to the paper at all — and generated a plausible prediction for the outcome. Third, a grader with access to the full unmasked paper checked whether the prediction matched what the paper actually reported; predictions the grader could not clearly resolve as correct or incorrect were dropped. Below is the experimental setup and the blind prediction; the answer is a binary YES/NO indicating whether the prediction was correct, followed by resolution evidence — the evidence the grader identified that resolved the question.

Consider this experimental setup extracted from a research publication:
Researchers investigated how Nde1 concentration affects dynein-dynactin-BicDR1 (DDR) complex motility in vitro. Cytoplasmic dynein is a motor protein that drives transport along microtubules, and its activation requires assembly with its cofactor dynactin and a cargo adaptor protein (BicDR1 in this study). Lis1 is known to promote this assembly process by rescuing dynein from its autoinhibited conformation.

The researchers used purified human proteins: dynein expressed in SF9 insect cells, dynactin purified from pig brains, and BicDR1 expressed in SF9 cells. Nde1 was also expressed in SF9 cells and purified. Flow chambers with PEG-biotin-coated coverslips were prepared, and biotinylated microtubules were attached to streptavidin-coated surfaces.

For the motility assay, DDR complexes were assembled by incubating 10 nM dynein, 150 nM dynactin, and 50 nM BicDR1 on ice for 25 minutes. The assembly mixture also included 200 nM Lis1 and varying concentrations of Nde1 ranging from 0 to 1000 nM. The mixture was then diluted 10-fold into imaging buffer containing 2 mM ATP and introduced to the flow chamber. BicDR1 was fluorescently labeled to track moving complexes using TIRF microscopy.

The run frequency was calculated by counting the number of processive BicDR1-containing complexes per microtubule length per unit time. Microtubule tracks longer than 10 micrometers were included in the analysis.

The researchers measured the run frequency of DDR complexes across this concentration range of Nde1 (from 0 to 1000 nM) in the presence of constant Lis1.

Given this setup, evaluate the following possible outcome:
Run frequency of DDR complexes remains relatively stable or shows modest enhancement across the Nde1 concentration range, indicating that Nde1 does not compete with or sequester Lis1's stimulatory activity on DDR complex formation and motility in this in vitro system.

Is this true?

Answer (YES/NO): NO